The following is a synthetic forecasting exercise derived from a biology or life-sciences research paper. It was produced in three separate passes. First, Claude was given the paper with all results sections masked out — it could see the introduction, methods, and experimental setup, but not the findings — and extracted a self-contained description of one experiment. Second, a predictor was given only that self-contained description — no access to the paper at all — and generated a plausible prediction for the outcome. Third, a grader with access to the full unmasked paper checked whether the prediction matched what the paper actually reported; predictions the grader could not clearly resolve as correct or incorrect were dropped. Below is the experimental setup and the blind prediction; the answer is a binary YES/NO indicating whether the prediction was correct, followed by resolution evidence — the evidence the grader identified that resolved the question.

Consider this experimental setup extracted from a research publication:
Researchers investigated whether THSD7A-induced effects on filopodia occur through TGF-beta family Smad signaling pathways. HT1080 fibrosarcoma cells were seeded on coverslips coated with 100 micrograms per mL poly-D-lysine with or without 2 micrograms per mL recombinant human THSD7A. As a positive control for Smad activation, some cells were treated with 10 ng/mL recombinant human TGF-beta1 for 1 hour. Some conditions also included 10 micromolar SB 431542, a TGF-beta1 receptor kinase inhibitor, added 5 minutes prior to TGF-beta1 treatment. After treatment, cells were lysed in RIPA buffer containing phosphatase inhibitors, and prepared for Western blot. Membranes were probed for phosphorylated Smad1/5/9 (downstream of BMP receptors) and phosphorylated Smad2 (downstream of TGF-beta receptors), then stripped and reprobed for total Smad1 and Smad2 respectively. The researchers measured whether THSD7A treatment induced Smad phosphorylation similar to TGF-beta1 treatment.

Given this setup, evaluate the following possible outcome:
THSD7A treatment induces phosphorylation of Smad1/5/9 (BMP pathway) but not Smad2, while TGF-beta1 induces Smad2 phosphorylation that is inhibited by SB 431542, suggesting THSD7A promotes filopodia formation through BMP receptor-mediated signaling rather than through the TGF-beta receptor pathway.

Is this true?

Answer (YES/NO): NO